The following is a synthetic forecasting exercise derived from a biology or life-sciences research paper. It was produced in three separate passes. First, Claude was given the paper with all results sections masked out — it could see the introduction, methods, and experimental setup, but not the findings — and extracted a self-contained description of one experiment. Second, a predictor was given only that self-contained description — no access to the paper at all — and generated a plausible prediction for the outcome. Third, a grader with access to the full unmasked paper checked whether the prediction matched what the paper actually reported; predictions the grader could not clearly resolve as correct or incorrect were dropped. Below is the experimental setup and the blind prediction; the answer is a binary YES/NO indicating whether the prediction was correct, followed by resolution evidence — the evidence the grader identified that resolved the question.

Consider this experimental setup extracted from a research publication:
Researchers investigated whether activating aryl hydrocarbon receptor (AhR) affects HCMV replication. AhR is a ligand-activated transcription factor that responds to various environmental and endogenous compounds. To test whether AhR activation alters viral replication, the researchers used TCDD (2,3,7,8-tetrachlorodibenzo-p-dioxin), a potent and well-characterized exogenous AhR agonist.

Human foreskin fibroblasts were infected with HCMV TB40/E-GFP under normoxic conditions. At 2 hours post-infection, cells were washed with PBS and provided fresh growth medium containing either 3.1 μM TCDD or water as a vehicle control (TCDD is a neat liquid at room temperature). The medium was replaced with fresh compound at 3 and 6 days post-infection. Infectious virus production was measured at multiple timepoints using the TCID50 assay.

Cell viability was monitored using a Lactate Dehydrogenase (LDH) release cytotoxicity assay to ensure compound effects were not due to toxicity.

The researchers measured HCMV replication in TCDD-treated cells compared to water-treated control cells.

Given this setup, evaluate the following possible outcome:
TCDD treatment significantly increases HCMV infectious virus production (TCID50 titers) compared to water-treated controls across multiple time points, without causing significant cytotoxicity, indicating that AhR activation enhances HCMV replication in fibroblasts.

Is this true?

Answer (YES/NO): NO